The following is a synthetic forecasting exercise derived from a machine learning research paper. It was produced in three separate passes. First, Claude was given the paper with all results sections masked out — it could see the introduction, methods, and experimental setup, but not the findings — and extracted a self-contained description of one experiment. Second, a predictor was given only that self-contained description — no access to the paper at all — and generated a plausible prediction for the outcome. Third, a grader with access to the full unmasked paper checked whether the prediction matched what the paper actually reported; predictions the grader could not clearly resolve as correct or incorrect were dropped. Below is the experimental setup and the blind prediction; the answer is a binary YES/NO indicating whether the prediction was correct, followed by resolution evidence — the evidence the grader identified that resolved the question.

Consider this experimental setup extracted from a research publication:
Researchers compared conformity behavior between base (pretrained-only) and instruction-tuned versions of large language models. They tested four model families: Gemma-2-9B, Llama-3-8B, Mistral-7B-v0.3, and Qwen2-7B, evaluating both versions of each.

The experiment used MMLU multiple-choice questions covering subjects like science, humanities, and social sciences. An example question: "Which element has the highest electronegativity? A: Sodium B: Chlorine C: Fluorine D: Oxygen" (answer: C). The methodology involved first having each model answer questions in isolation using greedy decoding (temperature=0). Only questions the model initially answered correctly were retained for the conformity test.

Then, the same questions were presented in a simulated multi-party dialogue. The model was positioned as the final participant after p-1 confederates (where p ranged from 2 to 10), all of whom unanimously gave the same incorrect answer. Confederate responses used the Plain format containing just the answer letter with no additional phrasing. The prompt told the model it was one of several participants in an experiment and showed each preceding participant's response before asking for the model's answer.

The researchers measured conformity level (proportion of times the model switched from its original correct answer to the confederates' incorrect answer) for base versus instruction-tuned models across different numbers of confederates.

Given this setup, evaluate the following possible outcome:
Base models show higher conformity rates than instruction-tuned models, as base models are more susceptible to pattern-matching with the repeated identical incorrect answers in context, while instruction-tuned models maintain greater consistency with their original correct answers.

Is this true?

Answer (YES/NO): NO